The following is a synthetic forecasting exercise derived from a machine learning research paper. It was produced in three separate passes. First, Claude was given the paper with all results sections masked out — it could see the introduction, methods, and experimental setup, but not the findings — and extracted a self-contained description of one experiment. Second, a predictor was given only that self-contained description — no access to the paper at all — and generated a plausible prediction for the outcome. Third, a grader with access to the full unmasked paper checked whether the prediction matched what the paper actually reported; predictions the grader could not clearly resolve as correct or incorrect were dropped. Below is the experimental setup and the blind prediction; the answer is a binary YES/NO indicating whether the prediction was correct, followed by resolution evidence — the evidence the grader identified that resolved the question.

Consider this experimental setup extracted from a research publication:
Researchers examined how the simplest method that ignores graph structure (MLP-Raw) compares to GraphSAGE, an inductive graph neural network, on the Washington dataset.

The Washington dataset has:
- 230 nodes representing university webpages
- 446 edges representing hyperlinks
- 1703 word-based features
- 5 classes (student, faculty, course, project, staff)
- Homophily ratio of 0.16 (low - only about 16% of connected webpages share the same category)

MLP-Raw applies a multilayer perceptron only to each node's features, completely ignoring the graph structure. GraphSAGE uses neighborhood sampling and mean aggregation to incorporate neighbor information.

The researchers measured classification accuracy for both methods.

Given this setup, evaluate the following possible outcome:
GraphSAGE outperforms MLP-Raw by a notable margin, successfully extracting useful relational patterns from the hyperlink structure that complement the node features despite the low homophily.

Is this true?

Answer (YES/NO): NO